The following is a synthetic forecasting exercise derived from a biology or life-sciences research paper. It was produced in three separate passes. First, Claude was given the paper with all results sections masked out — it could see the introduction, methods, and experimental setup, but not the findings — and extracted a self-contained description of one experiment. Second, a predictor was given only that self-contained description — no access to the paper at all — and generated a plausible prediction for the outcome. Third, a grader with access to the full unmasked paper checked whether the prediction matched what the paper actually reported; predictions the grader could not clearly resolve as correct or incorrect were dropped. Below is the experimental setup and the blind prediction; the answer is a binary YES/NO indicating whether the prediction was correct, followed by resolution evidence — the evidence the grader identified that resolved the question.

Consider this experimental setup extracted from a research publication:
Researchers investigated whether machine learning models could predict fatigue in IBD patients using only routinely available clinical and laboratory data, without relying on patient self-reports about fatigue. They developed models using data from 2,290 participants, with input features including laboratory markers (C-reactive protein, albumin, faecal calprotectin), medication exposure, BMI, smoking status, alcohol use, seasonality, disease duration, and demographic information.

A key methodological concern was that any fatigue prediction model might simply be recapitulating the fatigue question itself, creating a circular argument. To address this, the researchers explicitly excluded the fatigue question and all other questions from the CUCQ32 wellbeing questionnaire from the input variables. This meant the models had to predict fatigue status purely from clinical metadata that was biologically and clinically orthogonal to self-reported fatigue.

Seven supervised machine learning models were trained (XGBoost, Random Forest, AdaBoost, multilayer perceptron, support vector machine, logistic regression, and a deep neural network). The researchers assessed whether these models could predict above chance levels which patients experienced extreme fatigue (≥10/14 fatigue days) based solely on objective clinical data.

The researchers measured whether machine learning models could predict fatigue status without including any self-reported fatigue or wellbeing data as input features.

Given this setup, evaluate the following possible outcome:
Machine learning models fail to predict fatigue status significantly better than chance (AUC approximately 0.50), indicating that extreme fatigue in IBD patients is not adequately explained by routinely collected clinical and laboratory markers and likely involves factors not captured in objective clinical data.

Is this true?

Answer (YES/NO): NO